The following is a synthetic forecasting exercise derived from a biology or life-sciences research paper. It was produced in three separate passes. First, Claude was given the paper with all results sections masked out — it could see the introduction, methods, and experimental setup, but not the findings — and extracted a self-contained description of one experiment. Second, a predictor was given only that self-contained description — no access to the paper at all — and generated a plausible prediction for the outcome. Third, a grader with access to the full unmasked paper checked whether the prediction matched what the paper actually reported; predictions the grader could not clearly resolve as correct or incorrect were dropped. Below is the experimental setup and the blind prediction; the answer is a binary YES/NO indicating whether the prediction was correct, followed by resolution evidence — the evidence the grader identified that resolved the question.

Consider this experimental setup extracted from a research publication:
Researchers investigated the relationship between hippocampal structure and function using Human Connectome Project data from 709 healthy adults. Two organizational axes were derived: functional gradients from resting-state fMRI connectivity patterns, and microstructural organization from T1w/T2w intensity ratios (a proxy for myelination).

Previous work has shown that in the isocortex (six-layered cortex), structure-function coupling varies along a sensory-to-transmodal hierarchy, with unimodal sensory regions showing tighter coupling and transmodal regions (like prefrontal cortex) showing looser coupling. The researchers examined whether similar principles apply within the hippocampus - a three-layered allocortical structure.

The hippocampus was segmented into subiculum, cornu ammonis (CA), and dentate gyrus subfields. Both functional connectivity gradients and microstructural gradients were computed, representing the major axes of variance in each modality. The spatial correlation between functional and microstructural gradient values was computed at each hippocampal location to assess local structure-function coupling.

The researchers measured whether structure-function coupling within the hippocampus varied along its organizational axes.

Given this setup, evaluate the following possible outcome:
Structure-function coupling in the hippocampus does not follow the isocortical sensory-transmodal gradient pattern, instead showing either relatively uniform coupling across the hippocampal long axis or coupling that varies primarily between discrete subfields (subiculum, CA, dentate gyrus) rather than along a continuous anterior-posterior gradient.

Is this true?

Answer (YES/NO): NO